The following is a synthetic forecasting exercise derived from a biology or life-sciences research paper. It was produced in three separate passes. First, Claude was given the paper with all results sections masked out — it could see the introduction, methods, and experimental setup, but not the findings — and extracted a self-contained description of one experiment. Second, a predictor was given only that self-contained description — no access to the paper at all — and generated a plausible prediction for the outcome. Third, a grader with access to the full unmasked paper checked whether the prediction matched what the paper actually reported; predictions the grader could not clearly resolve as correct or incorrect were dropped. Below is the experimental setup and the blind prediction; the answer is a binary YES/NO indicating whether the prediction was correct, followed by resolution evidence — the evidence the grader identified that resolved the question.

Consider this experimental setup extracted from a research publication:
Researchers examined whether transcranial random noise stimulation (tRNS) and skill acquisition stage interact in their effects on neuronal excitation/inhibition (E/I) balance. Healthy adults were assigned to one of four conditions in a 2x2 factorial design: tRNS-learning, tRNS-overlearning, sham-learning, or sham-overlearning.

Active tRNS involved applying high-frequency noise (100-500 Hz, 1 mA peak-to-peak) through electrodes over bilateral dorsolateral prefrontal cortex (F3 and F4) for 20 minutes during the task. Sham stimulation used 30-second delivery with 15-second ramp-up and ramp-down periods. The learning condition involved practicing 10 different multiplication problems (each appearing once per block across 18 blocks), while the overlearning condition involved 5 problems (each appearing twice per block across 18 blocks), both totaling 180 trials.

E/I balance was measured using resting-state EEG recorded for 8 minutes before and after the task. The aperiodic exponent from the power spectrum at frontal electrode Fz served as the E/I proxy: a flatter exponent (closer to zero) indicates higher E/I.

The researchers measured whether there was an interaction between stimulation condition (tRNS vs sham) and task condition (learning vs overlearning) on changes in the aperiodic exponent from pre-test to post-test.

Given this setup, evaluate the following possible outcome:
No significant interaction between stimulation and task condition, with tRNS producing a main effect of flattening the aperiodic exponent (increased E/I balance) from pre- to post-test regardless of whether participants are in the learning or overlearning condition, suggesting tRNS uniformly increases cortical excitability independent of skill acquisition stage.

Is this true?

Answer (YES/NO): YES